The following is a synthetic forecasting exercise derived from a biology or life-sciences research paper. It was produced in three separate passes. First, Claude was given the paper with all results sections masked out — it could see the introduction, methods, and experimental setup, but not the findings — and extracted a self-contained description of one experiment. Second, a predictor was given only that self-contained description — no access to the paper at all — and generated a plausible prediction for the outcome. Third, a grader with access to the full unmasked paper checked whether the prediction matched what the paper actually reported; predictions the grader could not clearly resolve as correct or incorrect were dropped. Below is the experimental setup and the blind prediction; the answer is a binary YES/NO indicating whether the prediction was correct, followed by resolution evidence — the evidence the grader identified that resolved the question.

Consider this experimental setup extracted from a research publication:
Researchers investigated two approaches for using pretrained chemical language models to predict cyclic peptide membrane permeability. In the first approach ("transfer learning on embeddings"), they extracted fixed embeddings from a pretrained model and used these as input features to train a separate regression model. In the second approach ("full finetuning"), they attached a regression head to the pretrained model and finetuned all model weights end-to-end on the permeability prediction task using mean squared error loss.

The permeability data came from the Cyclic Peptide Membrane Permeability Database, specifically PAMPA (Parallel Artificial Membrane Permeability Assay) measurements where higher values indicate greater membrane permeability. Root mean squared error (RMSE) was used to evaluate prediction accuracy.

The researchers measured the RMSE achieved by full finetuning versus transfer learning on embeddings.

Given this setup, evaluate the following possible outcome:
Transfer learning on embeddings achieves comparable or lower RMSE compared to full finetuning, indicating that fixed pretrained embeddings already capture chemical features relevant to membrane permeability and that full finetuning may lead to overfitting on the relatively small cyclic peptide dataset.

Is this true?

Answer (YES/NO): NO